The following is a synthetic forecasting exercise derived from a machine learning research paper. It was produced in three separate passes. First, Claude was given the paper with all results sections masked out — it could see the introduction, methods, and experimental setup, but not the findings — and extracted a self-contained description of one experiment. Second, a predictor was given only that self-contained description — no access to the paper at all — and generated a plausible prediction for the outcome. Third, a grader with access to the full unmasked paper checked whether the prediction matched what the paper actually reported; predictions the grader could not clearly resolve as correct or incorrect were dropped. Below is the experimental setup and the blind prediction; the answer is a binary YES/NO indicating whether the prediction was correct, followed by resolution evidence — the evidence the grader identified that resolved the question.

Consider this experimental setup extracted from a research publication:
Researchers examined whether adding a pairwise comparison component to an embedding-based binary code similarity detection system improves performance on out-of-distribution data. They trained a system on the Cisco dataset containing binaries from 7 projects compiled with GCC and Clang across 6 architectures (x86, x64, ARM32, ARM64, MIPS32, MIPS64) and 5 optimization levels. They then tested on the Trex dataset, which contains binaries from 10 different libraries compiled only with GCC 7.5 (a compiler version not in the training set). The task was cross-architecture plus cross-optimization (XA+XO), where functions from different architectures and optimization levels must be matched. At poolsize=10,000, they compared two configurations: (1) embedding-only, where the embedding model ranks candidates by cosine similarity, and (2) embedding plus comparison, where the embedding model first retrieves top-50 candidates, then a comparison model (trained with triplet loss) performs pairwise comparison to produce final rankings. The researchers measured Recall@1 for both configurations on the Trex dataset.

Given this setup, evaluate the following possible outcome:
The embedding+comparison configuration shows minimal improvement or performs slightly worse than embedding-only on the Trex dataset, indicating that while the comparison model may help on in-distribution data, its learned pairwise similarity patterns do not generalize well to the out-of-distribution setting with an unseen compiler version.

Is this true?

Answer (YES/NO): NO